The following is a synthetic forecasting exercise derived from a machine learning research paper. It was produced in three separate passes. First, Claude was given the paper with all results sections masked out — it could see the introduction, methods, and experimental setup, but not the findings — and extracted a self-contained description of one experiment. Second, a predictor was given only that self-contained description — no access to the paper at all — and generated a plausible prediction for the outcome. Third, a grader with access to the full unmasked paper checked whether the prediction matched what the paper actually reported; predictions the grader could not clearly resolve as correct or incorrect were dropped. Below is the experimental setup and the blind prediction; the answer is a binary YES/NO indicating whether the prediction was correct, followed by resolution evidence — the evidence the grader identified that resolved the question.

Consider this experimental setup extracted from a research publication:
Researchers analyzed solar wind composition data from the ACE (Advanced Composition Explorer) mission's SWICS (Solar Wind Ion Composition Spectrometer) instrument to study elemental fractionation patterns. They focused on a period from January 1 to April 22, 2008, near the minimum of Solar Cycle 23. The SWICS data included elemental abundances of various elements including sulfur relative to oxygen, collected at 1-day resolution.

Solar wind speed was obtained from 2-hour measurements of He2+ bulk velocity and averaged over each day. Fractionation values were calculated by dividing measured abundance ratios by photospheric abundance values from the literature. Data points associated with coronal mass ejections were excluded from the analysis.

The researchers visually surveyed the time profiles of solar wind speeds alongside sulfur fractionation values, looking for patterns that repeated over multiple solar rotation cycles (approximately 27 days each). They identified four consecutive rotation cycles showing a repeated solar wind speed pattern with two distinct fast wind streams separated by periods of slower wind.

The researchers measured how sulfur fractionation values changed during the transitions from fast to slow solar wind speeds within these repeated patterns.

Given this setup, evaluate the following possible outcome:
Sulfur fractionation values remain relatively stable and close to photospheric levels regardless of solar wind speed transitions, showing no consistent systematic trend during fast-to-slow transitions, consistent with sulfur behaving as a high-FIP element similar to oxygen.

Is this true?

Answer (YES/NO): NO